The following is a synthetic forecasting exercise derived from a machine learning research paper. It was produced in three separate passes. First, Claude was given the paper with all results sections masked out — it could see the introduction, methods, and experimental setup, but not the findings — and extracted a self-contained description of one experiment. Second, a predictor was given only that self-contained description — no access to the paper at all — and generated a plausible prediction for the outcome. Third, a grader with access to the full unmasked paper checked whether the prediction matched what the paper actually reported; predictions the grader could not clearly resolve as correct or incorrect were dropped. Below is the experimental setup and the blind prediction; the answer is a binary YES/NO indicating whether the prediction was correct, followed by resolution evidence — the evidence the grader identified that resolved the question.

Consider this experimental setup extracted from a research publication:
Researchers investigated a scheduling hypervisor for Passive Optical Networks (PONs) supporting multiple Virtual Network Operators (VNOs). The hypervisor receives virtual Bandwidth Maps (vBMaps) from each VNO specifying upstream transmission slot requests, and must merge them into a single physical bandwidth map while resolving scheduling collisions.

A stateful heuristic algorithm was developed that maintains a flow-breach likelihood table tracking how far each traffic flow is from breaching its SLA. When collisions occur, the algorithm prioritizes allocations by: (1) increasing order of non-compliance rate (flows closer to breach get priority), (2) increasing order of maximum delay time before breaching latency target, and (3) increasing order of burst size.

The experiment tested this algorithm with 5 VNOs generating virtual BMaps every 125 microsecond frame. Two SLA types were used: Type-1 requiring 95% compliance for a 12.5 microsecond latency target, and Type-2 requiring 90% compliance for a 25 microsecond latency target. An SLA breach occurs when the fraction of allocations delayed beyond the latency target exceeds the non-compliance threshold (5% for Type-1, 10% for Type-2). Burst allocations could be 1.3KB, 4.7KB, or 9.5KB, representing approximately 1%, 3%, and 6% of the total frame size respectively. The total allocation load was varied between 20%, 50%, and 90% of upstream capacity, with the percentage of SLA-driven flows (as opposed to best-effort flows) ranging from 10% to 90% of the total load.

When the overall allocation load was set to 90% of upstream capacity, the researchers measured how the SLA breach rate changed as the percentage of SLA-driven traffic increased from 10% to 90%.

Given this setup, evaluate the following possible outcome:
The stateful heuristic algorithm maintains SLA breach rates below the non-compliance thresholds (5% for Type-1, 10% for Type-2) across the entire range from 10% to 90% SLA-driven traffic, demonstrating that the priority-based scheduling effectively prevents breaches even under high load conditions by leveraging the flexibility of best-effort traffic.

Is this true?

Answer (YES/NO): NO